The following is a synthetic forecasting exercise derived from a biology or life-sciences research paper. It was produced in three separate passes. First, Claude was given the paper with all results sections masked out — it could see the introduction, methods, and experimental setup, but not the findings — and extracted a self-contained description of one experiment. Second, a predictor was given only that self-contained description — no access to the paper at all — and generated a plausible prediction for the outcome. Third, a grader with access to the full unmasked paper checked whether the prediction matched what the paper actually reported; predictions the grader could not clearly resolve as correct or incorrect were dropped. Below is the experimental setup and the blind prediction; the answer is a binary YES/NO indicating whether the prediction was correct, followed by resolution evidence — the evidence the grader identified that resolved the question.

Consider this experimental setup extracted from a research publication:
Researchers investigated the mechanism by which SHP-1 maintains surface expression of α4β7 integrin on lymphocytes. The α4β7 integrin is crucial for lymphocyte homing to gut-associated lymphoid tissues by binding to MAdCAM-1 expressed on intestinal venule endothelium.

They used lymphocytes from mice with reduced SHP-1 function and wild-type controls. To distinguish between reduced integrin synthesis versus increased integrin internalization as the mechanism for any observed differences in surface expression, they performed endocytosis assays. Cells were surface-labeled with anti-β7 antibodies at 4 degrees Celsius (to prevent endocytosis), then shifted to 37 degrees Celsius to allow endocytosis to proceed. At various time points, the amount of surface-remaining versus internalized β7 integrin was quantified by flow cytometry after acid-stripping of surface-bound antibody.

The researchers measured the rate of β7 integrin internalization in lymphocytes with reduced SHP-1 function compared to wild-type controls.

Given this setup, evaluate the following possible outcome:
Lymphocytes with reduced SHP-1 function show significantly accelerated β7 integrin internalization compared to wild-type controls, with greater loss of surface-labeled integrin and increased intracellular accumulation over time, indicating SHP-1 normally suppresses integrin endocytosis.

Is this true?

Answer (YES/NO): YES